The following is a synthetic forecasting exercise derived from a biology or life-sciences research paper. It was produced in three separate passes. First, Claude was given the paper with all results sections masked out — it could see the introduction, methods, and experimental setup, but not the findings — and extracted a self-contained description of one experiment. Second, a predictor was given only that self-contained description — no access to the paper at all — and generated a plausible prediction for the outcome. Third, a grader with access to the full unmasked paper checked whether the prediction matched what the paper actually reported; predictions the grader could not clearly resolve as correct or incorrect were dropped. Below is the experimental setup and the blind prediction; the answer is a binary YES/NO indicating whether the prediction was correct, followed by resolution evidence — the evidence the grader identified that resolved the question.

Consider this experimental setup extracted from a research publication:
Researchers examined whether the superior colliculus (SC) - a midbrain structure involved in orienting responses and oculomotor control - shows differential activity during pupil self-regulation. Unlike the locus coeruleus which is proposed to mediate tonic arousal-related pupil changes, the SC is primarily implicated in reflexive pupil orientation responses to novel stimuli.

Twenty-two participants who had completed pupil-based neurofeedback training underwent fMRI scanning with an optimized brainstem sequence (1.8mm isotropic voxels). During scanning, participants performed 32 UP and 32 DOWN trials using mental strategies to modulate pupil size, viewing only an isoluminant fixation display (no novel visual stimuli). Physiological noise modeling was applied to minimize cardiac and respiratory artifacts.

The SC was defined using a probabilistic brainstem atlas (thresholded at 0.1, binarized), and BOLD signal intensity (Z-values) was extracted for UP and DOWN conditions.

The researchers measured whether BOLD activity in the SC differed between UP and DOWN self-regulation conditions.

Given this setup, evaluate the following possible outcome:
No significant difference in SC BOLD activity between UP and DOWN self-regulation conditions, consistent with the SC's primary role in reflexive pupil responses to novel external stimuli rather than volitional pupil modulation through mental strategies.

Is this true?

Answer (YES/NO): YES